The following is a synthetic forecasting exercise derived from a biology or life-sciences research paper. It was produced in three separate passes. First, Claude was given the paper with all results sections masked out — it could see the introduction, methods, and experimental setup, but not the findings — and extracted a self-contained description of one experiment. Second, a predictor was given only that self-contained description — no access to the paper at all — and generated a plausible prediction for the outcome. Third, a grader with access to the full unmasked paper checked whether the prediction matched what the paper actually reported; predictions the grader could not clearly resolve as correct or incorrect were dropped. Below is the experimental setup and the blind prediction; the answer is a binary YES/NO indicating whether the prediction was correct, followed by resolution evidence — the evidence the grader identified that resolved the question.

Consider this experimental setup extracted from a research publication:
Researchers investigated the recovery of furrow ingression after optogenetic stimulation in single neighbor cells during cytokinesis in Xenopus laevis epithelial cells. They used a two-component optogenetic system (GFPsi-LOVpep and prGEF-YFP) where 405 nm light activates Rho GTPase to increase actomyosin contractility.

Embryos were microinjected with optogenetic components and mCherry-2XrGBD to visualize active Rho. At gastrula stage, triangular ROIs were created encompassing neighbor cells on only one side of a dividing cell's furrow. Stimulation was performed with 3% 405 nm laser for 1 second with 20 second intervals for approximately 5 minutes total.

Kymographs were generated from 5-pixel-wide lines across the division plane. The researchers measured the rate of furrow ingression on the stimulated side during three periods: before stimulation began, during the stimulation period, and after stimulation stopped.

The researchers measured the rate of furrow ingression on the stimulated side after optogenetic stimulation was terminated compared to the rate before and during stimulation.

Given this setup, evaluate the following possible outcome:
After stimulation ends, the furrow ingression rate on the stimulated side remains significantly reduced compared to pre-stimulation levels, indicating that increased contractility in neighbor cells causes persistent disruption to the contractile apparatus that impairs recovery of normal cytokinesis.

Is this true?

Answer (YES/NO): NO